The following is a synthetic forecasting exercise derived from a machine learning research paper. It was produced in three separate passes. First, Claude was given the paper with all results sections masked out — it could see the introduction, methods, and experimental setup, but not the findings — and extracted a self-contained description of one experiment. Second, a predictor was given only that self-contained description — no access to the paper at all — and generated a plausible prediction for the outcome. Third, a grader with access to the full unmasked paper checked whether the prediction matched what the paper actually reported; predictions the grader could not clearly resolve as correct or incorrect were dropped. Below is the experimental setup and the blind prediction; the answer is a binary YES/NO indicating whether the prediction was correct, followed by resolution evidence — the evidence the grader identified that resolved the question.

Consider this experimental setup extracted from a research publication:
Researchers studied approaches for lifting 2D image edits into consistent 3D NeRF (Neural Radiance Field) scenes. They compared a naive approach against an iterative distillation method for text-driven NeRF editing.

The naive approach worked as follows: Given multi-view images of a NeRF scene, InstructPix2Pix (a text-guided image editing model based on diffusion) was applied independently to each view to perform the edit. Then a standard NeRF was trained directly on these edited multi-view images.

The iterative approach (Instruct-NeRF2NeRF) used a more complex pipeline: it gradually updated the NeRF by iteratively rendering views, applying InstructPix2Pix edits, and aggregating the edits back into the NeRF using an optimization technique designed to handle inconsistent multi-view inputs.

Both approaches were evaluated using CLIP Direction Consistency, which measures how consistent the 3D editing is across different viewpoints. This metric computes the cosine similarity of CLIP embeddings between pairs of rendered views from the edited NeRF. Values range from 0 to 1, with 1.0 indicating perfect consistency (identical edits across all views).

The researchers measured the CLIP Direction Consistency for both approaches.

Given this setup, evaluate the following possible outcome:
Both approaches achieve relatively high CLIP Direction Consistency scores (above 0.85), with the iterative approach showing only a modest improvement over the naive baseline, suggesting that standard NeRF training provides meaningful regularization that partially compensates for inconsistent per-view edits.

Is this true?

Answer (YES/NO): NO